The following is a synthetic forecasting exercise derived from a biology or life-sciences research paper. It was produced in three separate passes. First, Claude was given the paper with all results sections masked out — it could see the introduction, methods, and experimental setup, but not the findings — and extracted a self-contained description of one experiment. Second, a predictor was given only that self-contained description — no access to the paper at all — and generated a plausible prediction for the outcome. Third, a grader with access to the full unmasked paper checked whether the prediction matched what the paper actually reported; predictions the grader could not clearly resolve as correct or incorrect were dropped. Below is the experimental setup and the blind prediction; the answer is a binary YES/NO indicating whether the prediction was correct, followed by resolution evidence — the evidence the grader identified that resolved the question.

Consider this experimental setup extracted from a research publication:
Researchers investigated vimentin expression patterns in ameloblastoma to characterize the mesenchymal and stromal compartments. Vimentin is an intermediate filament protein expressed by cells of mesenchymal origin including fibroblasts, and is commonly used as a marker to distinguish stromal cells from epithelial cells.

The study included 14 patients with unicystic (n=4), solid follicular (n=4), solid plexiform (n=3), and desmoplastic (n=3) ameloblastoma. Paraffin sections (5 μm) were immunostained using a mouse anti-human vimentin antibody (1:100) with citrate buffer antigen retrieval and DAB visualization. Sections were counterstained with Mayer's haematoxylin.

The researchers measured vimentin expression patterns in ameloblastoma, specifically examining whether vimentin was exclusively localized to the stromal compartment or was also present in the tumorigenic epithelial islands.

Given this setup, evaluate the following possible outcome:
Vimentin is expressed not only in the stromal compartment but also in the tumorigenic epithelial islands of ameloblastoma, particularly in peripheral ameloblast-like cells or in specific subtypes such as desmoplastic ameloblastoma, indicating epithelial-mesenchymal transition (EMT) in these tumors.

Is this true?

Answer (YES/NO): YES